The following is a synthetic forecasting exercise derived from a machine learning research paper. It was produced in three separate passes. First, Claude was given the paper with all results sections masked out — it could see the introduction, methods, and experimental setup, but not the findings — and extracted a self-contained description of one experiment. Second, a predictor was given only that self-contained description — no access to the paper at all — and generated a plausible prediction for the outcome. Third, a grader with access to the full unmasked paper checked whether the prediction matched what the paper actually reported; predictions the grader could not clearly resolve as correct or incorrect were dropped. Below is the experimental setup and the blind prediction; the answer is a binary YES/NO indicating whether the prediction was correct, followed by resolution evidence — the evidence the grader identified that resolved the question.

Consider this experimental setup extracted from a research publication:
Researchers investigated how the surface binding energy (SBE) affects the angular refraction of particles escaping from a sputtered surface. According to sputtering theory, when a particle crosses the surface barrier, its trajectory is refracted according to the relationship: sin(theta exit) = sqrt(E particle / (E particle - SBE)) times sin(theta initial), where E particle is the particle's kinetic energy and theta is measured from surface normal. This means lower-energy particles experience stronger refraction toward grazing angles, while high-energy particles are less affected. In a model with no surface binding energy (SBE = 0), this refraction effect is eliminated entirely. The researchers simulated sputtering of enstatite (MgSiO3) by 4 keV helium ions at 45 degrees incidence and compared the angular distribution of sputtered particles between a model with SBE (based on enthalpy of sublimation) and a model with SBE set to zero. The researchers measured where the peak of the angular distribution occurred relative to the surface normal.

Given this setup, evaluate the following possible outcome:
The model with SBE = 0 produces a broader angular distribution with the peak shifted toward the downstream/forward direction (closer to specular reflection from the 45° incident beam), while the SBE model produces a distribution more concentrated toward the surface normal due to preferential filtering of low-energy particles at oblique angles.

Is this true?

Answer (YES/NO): NO